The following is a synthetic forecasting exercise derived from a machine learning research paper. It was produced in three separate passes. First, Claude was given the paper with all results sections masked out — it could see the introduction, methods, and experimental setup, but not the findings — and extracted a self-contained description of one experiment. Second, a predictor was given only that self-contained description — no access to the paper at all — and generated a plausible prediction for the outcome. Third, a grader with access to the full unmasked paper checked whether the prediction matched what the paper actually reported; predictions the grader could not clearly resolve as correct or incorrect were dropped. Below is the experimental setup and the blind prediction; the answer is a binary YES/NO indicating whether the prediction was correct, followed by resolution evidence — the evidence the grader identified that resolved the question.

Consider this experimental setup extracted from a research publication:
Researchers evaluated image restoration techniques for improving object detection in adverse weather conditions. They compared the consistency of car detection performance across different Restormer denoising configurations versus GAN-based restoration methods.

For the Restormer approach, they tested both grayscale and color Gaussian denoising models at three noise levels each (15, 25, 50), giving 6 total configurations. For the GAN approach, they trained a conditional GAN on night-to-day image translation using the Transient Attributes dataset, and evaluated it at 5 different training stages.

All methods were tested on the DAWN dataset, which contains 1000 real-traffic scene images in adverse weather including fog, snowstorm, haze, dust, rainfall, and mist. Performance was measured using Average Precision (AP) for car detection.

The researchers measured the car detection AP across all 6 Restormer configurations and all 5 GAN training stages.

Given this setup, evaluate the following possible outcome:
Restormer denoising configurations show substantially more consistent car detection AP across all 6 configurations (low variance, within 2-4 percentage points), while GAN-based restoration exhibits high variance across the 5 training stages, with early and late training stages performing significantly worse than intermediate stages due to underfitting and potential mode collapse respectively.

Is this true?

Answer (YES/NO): NO